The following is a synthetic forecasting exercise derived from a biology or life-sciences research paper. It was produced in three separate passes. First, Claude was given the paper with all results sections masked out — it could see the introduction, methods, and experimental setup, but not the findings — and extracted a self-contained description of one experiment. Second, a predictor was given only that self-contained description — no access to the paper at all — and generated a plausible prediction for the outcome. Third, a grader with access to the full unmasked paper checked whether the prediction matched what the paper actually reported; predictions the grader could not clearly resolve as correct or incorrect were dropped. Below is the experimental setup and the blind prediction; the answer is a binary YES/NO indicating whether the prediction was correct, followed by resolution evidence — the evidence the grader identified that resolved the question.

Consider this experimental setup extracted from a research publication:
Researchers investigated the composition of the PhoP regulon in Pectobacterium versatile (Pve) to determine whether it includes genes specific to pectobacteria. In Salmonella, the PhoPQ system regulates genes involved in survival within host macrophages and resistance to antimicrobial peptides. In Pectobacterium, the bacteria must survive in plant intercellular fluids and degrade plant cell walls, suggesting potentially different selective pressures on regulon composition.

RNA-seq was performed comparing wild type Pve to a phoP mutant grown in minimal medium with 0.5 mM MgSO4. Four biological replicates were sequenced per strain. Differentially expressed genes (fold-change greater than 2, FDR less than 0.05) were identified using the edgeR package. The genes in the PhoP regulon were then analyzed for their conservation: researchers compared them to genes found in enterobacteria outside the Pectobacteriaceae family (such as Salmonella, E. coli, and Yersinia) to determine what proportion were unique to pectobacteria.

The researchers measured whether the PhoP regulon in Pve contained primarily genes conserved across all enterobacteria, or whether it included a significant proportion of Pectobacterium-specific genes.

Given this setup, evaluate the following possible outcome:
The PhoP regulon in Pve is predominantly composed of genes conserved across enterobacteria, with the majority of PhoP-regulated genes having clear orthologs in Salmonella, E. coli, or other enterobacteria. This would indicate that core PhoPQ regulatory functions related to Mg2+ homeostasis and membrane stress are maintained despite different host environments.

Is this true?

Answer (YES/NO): NO